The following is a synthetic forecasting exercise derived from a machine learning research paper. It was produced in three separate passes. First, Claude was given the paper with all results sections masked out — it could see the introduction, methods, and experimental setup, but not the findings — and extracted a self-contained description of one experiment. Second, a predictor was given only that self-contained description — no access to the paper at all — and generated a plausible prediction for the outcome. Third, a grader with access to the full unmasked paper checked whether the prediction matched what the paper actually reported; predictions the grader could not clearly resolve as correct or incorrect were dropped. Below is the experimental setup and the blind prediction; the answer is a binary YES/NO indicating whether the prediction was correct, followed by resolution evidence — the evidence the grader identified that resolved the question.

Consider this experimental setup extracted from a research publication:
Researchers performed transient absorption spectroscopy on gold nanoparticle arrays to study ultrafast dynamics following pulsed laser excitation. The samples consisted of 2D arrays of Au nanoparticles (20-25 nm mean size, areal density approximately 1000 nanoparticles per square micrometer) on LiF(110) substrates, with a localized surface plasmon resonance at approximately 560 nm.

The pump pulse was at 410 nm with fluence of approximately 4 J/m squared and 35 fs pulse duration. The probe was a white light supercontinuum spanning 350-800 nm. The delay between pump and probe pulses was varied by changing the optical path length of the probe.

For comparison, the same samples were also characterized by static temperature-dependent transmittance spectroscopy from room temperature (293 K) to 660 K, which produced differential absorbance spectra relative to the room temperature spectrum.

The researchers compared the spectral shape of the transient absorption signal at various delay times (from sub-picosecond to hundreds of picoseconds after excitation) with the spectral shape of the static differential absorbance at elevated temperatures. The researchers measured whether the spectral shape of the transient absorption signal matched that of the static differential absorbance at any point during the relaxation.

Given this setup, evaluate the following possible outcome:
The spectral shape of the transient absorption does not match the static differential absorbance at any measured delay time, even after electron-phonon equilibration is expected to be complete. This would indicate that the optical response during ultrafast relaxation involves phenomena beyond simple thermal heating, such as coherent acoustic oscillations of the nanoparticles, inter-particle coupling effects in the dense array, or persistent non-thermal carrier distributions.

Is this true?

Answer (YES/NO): NO